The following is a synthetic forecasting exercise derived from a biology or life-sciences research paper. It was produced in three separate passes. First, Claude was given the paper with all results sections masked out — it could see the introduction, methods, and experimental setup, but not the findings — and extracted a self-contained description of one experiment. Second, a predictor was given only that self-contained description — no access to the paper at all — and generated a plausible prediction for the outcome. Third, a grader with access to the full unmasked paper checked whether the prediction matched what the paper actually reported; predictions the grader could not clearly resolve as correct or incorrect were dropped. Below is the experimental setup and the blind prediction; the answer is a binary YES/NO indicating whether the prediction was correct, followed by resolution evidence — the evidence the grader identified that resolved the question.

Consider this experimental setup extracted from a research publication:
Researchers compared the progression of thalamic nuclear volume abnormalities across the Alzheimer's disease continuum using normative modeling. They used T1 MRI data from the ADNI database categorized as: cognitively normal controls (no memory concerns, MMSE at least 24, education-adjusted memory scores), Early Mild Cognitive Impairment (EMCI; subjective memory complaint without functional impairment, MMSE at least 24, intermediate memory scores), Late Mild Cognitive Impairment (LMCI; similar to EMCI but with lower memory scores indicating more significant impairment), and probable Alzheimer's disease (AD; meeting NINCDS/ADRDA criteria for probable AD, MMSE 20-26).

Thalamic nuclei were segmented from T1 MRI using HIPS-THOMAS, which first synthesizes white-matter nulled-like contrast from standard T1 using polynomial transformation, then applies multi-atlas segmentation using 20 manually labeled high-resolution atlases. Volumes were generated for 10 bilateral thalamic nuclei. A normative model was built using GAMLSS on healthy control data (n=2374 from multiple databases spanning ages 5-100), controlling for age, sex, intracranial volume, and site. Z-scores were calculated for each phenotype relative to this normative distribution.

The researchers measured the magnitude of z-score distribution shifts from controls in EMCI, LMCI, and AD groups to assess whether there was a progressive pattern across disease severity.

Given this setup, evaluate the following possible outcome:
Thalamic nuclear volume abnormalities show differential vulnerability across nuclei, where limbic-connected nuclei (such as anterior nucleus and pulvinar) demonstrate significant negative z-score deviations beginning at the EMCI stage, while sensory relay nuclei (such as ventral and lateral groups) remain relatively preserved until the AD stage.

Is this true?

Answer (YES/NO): NO